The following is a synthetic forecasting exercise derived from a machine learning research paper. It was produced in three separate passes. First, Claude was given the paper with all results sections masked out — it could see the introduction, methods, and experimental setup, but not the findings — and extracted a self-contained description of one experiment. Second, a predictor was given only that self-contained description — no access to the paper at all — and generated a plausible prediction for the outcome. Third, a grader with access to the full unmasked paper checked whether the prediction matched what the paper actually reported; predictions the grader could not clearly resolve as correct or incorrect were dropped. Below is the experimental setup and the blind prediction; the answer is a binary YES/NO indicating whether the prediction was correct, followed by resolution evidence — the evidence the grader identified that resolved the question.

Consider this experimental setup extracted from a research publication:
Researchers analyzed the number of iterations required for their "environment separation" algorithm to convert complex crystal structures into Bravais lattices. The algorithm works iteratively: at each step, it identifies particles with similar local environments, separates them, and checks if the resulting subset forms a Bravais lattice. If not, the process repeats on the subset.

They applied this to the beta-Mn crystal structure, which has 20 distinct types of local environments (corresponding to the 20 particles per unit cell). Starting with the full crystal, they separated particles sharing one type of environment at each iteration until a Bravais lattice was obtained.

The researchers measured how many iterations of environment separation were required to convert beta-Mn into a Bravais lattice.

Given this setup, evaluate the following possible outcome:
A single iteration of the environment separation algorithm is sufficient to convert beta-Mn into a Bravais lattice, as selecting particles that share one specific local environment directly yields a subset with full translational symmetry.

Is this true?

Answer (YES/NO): YES